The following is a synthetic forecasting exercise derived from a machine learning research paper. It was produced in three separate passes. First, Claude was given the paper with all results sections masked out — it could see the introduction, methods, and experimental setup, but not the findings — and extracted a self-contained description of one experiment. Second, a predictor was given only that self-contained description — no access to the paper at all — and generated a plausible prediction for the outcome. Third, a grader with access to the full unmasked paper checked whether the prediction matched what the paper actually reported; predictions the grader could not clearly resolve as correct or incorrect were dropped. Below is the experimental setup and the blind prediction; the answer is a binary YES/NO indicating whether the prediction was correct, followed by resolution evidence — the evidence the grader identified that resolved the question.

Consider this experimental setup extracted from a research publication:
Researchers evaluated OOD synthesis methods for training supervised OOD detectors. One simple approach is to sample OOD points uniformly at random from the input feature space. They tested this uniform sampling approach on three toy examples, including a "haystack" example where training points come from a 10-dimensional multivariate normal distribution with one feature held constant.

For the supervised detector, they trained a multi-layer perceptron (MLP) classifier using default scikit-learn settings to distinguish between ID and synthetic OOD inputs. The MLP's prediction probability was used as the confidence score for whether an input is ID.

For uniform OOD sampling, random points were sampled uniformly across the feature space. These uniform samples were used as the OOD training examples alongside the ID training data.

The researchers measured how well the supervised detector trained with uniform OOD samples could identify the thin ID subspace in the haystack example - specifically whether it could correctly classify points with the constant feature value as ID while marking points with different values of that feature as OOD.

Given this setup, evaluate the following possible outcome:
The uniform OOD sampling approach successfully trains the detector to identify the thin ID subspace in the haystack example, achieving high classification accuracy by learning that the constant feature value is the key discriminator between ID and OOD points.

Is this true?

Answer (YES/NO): NO